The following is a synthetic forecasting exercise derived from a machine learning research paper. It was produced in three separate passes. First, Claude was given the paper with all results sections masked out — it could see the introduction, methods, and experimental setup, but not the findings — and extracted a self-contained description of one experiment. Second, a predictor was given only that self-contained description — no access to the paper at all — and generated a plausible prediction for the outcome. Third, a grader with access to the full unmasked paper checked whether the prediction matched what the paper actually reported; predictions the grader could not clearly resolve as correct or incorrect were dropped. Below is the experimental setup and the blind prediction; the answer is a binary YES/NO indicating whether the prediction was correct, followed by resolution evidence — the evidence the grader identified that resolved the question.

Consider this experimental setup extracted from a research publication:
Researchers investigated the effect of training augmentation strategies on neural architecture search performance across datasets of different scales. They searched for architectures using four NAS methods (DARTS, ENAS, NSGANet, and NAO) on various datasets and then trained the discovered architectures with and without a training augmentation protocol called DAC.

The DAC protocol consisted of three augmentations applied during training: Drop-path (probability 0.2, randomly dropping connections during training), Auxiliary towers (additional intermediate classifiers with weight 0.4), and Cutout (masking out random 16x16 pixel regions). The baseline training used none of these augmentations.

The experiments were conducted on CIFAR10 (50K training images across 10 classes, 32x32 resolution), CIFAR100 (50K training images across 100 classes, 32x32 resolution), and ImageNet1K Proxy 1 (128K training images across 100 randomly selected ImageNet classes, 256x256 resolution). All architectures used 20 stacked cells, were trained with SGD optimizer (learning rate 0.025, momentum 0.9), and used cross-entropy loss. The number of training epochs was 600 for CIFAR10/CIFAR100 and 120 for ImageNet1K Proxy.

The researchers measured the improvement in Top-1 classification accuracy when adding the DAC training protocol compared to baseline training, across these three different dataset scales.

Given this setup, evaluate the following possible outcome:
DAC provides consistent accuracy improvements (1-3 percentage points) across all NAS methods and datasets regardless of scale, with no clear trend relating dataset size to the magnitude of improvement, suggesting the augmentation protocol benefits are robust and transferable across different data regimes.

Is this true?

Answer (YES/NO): NO